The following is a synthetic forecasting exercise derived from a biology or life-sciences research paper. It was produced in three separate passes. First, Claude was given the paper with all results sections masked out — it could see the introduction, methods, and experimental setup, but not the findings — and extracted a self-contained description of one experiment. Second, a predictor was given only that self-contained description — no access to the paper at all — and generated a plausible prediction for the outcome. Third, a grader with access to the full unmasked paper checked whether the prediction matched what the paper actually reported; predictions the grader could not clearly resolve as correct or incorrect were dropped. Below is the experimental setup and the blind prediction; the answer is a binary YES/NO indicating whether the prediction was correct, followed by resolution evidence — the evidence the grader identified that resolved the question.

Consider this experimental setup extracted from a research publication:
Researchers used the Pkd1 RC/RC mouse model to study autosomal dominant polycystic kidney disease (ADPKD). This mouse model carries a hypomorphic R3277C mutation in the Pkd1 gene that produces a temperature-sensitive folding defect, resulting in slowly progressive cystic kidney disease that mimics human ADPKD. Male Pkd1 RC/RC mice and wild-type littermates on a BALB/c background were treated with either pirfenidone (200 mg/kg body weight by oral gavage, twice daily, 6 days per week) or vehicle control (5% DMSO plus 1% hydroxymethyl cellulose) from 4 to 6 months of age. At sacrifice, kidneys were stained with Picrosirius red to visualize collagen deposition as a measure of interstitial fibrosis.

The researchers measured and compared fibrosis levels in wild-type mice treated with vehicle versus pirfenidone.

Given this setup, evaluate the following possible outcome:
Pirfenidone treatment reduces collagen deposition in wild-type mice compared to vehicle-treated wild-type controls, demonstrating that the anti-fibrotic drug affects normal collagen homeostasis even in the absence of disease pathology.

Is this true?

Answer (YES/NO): NO